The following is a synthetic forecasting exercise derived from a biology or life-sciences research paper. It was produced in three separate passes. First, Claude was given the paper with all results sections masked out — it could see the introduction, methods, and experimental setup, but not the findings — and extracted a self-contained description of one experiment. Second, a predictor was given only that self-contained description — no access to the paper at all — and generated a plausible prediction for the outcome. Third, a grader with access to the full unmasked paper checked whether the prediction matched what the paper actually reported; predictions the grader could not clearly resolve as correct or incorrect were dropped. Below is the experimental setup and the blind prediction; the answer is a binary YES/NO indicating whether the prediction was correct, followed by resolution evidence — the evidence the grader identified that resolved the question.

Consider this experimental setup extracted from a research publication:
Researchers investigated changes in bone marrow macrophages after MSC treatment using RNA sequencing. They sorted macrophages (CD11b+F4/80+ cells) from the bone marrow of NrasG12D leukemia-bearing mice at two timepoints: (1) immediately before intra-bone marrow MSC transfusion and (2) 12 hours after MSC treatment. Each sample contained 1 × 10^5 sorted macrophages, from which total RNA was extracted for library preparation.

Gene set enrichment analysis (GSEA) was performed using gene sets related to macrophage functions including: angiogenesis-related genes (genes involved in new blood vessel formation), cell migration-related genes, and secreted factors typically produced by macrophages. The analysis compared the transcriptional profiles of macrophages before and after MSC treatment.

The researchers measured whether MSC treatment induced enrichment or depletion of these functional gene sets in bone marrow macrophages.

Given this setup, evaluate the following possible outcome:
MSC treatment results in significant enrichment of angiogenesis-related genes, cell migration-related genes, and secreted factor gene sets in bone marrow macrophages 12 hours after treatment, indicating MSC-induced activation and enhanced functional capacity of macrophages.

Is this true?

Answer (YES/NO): YES